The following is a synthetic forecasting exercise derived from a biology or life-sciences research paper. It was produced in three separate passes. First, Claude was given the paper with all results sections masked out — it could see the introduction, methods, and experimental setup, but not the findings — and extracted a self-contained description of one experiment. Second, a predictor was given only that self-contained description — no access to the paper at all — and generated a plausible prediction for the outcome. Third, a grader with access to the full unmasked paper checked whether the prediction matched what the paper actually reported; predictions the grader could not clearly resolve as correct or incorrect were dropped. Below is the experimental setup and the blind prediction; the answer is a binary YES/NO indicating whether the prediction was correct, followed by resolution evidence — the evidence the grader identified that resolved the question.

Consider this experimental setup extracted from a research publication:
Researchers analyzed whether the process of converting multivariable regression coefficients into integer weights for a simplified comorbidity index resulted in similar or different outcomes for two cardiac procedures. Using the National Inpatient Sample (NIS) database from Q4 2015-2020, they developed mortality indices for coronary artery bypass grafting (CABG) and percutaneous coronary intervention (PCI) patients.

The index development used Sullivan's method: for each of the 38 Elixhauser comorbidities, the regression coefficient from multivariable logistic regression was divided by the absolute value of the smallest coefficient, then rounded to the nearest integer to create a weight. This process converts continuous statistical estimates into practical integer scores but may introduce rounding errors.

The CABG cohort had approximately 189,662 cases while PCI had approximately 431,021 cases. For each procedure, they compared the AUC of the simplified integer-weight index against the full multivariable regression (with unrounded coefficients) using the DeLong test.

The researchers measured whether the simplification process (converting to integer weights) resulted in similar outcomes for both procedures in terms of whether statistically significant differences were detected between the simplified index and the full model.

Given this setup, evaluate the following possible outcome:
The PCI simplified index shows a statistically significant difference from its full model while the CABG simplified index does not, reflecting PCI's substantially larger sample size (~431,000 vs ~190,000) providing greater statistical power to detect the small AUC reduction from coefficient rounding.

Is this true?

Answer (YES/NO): NO